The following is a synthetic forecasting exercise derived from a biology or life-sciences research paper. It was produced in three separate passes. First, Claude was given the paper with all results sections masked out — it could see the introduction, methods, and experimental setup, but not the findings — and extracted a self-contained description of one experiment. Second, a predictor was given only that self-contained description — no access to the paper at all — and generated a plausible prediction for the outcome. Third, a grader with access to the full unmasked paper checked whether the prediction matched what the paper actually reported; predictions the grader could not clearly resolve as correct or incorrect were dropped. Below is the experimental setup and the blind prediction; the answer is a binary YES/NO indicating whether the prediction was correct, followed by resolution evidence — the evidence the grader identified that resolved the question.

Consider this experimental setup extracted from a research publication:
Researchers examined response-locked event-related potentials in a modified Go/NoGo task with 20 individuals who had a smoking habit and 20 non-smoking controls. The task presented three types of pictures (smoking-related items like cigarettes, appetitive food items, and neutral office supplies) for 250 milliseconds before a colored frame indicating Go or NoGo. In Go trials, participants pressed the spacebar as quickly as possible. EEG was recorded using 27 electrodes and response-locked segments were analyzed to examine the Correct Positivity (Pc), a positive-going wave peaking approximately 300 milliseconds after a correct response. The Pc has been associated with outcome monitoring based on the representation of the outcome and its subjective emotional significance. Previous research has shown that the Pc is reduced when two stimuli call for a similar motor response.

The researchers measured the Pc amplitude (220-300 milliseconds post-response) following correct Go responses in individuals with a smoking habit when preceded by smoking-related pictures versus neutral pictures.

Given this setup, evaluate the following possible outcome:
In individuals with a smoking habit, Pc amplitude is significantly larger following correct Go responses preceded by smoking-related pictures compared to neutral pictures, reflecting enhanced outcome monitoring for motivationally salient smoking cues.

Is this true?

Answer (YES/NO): NO